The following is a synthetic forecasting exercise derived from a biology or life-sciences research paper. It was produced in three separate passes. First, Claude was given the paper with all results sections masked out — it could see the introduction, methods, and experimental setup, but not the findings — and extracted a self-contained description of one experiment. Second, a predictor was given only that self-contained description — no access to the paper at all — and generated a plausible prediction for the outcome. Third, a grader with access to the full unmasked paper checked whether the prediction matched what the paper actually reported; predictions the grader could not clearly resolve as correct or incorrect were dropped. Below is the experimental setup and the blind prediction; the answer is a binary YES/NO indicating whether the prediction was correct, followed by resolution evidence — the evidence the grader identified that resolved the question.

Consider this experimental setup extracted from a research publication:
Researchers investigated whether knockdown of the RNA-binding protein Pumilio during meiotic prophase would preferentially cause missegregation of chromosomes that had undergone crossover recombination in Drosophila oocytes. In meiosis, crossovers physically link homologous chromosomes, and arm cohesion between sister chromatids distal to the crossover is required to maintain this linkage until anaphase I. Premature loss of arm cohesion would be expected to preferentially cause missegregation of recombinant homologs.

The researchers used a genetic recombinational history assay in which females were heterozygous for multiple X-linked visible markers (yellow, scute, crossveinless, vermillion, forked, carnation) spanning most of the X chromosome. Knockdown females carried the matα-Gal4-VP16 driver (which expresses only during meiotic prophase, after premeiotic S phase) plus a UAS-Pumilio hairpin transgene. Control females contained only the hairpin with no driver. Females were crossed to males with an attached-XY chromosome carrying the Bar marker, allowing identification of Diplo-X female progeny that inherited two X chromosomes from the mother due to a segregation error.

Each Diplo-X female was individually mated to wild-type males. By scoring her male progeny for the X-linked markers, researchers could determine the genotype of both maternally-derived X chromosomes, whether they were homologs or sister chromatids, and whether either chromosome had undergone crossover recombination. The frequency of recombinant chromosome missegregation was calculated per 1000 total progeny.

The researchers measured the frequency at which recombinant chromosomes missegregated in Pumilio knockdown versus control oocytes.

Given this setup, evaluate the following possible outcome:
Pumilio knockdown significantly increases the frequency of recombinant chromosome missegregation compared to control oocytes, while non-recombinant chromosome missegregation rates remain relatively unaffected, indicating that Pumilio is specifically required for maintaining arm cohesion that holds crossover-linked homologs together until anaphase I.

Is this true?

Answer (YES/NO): YES